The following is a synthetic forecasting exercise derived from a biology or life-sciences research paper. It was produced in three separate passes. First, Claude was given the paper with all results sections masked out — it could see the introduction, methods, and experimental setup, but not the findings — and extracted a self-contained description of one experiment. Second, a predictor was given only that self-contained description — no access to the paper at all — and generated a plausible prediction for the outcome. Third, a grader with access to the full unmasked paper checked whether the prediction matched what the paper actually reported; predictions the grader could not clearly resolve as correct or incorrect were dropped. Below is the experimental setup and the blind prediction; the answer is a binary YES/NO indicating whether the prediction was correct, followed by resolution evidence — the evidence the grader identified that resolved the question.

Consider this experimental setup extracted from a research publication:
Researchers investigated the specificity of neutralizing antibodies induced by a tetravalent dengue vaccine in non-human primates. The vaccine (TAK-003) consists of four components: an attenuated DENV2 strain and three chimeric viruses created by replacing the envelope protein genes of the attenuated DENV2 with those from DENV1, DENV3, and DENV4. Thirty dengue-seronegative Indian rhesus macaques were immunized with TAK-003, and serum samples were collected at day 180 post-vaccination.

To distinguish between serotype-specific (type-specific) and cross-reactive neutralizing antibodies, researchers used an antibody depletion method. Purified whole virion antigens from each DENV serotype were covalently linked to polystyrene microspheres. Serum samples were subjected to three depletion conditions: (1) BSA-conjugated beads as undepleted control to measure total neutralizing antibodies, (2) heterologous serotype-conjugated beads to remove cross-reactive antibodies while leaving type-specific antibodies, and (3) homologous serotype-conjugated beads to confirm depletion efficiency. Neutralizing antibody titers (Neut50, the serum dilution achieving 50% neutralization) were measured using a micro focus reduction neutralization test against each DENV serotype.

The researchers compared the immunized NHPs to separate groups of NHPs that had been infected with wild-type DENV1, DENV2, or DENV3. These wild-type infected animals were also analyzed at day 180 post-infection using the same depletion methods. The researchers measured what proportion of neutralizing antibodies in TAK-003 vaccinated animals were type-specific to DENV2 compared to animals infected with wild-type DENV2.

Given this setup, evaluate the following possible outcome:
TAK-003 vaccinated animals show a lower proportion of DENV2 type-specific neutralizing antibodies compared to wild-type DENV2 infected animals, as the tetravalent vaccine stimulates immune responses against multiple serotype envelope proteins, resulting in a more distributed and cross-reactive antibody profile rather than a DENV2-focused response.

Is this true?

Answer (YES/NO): NO